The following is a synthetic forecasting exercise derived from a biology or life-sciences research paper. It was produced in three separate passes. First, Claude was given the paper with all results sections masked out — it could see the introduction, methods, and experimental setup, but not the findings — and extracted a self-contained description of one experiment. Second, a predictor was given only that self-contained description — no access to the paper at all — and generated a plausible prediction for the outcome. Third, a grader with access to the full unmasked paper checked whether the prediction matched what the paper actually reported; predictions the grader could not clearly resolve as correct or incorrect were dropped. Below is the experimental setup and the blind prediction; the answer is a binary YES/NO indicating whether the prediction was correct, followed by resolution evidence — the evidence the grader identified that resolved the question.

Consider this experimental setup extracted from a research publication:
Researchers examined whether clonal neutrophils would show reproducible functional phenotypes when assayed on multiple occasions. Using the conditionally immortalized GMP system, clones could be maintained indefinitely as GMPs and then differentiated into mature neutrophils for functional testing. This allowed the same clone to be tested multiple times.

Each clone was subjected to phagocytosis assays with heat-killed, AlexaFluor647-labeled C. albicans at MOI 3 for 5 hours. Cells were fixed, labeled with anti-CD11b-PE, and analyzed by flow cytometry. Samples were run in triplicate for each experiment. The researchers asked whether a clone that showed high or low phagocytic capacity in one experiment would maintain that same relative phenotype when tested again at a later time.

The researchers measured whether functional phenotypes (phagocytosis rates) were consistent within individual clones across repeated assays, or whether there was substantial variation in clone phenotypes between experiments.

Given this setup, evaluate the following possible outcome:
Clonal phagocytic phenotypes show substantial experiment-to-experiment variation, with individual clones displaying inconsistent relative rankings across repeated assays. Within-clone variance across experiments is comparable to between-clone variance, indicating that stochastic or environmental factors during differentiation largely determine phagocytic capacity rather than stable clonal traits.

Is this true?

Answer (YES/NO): NO